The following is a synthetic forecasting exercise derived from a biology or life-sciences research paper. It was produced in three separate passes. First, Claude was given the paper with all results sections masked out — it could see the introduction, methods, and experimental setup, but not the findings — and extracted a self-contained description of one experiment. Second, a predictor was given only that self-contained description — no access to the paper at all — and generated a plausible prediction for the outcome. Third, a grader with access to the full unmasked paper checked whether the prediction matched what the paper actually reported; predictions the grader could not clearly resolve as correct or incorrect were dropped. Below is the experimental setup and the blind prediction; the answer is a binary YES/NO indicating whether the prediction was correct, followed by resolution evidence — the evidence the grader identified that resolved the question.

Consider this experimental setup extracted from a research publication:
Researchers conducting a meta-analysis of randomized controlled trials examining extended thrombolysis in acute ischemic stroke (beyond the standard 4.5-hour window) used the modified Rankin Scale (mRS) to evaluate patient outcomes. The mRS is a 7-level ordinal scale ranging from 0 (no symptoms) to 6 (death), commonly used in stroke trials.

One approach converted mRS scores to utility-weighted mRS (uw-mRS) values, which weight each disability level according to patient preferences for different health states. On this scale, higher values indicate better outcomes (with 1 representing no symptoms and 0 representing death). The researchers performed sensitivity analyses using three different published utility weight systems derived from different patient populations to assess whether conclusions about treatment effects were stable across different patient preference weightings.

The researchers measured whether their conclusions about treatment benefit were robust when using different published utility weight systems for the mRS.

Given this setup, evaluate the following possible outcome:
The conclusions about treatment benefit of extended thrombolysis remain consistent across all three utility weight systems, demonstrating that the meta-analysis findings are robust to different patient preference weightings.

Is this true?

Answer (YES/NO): YES